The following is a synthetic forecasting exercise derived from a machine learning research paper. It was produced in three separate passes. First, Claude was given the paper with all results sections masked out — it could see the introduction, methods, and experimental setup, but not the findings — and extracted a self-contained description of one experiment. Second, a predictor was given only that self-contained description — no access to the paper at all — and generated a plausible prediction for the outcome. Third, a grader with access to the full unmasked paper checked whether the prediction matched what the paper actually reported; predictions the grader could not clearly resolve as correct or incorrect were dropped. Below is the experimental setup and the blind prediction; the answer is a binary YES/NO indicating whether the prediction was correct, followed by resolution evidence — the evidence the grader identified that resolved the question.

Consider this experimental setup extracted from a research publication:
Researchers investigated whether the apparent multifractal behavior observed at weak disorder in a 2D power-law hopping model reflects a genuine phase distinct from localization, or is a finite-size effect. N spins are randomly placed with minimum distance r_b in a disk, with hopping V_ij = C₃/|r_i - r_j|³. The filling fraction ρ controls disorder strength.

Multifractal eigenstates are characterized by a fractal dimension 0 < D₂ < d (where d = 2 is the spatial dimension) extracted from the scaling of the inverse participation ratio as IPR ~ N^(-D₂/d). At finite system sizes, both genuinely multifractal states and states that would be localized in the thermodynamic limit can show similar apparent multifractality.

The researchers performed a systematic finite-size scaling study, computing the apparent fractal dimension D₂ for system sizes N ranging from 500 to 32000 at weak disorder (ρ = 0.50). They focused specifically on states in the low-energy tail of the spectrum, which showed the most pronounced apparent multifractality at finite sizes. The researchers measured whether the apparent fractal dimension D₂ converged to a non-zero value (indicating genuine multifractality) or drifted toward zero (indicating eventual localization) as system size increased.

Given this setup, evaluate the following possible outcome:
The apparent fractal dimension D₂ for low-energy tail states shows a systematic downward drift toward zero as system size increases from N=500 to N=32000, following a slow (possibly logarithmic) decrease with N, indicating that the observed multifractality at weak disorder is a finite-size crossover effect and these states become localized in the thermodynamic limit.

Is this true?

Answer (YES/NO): YES